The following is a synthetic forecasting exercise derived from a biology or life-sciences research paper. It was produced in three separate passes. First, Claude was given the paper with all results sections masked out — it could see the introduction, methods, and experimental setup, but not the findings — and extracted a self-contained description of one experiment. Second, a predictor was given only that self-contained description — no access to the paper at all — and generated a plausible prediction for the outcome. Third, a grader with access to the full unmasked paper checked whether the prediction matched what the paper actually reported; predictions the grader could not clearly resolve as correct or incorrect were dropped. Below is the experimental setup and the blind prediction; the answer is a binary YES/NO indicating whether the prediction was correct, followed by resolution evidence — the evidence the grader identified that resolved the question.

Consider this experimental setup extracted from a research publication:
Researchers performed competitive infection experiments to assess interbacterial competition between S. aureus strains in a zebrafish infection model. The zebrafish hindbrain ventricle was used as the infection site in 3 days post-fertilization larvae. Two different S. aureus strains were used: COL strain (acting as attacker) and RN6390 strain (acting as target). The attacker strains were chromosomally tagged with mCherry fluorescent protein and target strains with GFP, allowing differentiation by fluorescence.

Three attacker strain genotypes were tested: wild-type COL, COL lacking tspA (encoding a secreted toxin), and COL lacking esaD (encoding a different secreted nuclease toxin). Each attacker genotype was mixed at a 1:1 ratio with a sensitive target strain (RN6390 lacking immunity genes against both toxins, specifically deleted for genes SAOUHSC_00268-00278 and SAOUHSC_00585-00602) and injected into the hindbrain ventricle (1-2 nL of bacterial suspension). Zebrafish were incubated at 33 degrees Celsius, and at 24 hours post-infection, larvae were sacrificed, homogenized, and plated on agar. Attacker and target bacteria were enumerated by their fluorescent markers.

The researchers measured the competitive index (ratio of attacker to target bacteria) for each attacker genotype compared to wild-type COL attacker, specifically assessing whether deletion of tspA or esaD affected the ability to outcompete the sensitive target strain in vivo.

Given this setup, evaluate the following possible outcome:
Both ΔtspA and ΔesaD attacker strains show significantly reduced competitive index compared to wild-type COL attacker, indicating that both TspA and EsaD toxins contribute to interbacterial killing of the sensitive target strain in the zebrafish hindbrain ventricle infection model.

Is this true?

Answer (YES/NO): YES